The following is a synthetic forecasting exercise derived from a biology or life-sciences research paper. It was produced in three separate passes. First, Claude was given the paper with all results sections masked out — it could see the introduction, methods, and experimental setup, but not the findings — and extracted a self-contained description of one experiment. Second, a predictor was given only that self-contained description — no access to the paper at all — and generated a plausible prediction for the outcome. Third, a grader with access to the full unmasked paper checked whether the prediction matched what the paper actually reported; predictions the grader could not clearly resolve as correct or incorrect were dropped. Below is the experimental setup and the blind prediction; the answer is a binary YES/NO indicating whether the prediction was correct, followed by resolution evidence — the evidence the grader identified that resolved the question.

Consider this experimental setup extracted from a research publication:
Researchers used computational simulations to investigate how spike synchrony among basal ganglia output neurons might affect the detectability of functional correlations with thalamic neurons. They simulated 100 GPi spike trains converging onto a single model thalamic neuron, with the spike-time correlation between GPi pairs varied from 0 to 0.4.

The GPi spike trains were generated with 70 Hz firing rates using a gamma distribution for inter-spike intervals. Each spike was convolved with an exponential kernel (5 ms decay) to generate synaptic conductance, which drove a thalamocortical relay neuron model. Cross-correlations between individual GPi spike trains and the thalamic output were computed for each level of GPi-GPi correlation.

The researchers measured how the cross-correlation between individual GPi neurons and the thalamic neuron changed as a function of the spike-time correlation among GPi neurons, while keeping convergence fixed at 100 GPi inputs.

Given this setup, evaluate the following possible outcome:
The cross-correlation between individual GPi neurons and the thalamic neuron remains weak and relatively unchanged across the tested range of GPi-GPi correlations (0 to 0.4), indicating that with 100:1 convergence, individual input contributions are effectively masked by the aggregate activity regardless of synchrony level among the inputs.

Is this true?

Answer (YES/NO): NO